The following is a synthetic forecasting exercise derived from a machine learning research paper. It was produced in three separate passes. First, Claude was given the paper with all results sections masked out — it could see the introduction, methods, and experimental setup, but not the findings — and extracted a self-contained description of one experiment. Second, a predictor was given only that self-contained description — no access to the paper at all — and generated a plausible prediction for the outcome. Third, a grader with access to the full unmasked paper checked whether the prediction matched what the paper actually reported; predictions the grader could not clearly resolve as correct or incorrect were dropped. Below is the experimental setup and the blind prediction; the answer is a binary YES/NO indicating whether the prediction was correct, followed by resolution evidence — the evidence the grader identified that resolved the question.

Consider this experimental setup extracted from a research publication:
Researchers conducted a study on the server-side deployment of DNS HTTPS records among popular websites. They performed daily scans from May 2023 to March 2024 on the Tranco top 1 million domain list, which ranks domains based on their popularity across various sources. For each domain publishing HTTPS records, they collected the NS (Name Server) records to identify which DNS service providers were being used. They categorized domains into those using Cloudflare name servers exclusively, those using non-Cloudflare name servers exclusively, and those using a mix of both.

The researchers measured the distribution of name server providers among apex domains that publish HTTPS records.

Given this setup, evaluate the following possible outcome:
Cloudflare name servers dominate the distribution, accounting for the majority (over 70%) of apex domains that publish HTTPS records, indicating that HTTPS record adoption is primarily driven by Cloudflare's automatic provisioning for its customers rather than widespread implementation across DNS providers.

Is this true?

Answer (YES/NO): YES